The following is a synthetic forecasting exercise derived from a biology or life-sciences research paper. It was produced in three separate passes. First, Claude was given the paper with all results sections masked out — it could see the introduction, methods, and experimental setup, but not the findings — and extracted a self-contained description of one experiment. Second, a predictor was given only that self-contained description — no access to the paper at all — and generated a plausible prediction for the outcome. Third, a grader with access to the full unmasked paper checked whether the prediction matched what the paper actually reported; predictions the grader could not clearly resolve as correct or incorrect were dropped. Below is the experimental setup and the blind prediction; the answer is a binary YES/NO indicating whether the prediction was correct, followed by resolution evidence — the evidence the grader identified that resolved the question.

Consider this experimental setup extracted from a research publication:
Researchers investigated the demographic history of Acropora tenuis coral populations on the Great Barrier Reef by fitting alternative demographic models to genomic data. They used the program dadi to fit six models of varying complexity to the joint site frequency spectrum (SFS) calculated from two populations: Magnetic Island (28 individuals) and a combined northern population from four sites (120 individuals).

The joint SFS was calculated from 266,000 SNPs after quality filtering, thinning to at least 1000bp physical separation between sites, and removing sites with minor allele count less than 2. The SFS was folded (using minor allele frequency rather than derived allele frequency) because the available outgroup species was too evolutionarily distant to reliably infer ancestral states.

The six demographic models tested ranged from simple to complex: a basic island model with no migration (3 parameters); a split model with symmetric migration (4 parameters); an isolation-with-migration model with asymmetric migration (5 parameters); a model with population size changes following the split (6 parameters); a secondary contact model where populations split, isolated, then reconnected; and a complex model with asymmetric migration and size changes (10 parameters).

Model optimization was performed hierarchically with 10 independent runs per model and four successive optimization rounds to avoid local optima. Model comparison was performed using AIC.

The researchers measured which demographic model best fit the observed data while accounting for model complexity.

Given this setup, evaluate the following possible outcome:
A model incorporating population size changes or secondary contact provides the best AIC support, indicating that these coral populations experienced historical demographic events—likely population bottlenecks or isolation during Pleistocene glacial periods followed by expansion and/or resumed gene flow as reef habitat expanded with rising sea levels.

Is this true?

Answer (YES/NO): YES